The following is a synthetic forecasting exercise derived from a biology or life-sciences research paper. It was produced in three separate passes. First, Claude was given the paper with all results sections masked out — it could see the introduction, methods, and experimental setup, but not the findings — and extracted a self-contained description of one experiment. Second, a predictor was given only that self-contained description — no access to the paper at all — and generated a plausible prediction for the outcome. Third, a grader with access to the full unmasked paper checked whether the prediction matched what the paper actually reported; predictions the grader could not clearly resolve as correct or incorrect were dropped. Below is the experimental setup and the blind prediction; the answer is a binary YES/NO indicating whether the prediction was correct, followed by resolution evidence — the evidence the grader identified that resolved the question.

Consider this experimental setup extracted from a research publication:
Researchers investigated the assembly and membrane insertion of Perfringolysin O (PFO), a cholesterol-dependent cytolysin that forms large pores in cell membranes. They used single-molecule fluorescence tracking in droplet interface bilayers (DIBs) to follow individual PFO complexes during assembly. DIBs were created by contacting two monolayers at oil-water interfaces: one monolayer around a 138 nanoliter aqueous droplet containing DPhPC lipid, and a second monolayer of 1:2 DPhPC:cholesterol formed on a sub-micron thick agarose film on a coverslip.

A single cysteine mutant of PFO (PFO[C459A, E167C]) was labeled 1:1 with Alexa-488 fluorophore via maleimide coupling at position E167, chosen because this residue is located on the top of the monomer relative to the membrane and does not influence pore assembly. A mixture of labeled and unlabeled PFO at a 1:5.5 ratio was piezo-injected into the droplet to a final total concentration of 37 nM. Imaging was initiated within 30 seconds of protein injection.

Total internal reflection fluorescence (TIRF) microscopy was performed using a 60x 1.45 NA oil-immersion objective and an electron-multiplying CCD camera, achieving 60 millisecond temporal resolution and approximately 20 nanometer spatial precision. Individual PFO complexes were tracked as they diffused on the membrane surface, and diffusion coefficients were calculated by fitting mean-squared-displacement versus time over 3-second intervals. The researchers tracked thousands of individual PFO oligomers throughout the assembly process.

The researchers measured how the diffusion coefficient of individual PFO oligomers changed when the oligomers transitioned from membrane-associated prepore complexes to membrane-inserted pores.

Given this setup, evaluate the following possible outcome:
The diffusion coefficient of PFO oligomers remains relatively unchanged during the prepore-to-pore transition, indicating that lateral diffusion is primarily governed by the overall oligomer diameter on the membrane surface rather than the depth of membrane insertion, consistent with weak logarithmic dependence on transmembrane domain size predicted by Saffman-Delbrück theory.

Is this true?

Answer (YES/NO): NO